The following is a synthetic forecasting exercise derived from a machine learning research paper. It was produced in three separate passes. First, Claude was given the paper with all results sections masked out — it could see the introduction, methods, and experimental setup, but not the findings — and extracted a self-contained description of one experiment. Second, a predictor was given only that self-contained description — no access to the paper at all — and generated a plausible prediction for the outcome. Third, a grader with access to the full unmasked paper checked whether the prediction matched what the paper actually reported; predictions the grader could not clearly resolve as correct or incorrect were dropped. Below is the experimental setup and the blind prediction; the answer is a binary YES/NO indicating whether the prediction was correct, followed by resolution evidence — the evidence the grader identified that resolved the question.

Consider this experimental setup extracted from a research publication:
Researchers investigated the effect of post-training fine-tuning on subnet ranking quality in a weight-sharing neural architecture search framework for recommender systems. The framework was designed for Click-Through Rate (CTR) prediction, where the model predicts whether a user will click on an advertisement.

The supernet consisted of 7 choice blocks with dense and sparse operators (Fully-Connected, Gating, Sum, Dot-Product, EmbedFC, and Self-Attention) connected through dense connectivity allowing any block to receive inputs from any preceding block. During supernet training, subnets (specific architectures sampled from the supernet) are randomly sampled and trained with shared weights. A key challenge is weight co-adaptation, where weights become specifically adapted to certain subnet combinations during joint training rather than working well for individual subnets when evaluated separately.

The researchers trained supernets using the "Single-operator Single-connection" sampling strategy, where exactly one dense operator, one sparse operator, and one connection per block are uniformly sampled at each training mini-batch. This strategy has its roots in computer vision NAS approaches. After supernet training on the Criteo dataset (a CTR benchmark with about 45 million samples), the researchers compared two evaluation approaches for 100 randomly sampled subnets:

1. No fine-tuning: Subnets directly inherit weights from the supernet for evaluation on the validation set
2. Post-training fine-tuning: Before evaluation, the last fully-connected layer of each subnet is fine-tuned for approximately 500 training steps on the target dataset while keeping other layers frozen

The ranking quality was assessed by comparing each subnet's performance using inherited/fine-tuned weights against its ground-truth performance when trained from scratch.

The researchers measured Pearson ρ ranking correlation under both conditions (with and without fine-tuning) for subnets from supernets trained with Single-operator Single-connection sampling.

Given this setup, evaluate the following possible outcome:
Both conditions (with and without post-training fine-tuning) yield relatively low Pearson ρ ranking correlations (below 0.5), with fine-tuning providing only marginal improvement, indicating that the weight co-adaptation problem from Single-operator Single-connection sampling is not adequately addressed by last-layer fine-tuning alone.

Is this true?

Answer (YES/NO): NO